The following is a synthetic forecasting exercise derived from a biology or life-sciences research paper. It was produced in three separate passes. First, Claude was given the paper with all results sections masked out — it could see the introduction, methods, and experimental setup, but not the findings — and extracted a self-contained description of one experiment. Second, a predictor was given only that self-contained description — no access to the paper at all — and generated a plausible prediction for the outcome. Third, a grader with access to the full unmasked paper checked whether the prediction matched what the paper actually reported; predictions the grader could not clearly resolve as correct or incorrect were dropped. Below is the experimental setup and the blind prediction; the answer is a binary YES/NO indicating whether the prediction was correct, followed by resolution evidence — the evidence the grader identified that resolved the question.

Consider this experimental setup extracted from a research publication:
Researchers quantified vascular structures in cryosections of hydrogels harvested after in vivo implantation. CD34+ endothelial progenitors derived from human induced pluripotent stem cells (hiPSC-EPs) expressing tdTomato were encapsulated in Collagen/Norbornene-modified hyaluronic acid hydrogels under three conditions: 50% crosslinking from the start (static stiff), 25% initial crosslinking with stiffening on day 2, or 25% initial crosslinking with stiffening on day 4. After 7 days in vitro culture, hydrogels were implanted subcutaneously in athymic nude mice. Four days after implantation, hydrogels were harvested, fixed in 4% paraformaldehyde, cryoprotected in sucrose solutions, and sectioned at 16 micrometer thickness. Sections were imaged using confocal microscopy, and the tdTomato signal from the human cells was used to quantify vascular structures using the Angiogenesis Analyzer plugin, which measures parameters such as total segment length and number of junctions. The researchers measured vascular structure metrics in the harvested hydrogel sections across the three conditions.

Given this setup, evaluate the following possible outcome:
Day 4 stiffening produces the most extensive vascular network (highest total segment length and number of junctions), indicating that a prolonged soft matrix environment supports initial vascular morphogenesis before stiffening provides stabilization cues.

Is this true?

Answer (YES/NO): NO